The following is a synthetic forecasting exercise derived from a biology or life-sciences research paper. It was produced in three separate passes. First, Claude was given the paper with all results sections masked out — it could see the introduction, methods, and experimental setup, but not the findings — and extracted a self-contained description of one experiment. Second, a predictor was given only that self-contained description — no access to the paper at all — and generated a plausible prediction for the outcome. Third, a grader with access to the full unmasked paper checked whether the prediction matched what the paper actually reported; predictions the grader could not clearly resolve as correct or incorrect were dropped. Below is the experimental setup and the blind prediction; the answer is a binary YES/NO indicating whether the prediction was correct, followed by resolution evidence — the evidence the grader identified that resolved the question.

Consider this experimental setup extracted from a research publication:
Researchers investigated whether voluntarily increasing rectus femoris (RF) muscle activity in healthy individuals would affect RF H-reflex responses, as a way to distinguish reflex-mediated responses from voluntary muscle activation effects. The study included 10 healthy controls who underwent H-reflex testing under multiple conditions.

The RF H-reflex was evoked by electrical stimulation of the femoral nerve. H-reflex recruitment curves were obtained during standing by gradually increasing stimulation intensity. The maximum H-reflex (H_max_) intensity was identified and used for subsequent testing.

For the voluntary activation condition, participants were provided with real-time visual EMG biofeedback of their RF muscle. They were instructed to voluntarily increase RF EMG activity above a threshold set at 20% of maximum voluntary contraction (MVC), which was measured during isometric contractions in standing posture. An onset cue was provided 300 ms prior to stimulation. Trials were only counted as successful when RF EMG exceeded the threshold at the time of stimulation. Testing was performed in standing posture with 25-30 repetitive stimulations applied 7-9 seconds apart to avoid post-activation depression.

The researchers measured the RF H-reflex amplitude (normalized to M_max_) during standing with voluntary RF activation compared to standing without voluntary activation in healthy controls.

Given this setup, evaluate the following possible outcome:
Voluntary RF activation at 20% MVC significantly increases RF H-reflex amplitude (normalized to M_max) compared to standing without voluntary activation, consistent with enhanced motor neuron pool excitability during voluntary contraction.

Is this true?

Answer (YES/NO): YES